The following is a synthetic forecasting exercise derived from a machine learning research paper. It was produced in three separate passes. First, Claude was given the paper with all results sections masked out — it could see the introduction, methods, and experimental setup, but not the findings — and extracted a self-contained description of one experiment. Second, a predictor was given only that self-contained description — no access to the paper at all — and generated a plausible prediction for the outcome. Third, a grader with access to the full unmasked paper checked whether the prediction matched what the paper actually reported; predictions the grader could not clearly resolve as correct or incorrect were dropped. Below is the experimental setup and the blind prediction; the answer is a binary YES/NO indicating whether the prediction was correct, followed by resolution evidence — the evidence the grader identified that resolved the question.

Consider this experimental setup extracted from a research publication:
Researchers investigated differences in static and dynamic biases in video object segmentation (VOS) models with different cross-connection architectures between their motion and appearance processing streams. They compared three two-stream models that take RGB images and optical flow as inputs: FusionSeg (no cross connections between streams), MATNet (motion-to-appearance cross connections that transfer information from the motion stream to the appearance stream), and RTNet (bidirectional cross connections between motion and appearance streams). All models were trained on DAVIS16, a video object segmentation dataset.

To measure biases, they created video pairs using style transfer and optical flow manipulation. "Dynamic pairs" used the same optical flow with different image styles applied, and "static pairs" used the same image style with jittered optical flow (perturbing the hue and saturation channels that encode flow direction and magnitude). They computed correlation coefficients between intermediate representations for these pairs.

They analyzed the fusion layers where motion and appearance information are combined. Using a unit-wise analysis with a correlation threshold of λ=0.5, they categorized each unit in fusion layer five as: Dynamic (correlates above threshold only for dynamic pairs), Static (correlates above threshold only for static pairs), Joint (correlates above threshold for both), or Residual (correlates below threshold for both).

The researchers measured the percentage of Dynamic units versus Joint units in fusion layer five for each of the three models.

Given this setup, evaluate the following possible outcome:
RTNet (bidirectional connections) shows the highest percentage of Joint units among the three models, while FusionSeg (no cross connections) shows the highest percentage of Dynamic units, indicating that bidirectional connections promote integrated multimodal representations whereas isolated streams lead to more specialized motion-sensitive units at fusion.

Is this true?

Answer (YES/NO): NO